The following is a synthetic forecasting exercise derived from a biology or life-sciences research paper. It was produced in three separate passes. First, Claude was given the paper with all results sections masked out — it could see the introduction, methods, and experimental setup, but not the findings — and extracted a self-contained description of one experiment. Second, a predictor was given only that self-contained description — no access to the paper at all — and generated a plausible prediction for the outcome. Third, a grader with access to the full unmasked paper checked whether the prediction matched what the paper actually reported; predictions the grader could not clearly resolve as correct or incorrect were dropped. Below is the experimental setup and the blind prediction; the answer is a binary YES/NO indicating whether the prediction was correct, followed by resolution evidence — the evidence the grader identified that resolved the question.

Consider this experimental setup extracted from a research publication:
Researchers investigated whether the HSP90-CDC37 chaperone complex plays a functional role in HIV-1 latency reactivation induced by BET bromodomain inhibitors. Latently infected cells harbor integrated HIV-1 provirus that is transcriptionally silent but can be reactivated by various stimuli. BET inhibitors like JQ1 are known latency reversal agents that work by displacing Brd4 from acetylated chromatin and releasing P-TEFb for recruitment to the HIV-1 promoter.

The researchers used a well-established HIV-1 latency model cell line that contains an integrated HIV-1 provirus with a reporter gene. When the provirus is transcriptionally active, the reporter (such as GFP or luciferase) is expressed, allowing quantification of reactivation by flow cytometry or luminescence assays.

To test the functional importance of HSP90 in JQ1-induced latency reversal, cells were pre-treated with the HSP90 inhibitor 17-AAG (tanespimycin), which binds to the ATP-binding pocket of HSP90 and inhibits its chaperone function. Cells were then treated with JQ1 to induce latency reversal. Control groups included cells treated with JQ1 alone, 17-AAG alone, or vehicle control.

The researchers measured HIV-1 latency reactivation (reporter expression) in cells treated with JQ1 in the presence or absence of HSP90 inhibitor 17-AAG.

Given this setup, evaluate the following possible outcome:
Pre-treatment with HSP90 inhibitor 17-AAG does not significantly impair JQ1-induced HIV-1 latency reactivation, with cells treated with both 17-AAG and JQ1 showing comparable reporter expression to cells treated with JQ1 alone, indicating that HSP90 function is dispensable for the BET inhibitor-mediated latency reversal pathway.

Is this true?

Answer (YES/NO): NO